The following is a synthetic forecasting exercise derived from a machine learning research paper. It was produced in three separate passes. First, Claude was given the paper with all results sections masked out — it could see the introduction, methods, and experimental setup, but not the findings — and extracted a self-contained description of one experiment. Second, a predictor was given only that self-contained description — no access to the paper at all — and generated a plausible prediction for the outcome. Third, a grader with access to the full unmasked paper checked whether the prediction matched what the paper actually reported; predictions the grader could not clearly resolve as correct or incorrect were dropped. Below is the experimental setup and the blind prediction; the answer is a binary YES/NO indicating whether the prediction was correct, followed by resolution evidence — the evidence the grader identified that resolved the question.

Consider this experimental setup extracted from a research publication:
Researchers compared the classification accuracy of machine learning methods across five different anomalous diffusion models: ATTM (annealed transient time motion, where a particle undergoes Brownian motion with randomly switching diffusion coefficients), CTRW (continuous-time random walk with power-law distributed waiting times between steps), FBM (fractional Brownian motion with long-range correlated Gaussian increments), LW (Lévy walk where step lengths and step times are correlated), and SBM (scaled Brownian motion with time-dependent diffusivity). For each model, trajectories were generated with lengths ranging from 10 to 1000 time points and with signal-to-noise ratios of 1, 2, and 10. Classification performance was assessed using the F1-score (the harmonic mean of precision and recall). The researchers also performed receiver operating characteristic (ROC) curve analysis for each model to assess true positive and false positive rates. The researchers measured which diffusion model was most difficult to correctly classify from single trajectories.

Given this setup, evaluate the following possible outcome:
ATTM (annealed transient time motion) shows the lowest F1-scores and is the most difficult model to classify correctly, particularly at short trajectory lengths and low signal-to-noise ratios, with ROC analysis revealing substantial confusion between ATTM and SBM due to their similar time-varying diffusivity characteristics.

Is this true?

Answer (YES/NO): NO